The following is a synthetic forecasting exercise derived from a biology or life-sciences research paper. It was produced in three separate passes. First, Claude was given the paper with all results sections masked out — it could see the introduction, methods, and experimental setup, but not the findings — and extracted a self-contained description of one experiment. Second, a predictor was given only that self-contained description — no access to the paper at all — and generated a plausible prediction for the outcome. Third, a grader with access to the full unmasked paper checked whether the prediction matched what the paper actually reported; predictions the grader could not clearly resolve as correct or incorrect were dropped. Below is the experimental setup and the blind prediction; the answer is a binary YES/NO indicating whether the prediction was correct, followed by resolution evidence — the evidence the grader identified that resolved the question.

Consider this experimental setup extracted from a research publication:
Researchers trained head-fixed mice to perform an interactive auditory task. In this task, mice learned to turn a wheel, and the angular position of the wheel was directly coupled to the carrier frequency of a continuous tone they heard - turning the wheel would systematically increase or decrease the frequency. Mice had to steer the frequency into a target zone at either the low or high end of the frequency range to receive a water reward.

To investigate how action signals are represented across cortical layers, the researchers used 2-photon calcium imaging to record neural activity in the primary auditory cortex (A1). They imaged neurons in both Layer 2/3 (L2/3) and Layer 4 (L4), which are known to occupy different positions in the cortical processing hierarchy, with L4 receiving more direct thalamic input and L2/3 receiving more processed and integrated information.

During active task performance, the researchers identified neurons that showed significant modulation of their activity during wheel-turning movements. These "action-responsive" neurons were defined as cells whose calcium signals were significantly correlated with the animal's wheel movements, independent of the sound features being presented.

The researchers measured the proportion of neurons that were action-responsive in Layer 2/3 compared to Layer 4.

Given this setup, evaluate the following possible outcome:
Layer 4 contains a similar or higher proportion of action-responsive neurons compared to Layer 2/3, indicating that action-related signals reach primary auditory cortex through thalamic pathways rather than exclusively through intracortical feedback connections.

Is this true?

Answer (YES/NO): NO